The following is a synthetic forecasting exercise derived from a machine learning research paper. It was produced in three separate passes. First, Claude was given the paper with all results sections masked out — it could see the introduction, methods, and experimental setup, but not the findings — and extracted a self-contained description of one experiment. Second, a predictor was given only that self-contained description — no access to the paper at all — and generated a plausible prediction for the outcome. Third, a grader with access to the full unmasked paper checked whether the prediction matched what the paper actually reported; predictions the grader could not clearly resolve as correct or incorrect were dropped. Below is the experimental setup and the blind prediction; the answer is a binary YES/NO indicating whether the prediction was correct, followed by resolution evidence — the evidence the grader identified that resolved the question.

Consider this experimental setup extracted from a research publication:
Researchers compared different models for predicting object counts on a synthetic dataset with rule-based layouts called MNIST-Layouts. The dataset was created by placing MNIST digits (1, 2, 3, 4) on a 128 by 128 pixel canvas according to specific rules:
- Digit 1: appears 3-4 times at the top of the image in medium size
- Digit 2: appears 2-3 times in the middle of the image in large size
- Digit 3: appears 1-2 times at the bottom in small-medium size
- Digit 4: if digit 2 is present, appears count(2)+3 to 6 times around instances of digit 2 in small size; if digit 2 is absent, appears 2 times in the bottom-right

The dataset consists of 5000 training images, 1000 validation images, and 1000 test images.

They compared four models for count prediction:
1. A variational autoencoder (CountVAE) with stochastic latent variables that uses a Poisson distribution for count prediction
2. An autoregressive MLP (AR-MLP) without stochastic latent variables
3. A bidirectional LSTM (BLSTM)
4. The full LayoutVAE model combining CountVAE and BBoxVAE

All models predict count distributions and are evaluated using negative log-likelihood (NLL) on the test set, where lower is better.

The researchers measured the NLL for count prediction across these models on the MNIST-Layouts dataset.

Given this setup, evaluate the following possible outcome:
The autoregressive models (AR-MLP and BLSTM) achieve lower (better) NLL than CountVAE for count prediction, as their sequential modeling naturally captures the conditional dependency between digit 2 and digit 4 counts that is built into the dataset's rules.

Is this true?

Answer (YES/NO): NO